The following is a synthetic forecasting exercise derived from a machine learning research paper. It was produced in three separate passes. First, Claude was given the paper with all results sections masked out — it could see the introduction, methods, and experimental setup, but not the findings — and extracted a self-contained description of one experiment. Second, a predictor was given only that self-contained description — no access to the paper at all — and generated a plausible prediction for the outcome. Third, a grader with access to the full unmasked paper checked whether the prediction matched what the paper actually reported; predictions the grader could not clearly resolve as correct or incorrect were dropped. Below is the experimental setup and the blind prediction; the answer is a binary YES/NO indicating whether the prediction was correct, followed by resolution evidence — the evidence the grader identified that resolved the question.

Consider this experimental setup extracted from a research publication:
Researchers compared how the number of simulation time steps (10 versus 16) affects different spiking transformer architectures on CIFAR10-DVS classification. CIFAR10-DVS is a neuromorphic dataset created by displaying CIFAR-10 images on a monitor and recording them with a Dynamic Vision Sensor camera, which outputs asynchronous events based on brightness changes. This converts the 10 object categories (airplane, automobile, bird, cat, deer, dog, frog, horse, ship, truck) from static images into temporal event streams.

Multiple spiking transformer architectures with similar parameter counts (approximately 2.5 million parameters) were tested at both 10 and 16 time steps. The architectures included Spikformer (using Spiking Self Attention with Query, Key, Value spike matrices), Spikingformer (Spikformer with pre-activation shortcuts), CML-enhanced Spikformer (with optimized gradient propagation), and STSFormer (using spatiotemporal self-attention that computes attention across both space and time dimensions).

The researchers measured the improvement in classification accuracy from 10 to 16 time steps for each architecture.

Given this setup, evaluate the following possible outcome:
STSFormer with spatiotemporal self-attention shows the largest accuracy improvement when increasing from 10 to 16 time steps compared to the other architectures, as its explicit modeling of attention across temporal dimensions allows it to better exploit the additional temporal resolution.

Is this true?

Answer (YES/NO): NO